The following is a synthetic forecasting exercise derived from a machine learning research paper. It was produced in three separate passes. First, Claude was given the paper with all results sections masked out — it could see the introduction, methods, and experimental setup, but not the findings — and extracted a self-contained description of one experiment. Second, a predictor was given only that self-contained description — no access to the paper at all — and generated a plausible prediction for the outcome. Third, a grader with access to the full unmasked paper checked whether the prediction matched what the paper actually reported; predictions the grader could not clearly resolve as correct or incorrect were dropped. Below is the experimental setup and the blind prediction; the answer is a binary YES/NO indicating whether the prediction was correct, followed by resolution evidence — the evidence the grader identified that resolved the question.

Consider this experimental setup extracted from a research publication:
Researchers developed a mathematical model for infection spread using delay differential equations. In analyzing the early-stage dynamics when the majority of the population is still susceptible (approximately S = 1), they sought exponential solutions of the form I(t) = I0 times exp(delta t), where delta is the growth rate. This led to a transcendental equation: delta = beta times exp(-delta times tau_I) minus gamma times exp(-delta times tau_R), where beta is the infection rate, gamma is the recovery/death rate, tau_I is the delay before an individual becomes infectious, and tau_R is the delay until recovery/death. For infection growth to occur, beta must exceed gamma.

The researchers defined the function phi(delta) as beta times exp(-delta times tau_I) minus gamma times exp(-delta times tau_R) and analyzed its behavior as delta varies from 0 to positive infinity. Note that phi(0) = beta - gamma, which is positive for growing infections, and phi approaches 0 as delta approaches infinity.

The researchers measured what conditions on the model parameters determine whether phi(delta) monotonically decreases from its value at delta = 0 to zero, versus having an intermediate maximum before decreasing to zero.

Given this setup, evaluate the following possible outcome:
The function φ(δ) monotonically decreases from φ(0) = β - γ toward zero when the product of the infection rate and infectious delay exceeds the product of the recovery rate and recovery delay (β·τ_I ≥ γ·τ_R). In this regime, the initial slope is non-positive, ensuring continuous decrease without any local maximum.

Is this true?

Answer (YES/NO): NO